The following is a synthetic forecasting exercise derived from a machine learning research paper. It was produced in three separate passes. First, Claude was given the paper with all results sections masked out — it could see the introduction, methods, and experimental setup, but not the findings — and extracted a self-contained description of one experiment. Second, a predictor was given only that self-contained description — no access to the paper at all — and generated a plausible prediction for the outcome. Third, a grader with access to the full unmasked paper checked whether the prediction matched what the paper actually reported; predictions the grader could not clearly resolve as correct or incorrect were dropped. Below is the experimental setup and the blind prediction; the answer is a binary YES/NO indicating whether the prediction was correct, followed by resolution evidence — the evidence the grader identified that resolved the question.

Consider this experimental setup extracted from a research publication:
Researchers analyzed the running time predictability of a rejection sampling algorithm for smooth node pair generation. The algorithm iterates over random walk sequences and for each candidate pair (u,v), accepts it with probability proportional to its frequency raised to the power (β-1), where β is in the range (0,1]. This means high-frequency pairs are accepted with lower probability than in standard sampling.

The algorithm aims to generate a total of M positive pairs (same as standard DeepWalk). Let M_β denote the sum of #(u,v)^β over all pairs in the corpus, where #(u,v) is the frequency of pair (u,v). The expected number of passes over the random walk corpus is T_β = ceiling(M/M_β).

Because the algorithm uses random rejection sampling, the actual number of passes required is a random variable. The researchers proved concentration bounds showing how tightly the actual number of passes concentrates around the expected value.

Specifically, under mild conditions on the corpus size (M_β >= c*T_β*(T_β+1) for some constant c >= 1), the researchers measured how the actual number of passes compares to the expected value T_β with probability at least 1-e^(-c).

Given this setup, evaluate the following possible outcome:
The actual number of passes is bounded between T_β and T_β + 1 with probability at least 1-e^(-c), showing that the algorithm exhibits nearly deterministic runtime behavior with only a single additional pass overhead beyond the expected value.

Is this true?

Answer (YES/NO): NO